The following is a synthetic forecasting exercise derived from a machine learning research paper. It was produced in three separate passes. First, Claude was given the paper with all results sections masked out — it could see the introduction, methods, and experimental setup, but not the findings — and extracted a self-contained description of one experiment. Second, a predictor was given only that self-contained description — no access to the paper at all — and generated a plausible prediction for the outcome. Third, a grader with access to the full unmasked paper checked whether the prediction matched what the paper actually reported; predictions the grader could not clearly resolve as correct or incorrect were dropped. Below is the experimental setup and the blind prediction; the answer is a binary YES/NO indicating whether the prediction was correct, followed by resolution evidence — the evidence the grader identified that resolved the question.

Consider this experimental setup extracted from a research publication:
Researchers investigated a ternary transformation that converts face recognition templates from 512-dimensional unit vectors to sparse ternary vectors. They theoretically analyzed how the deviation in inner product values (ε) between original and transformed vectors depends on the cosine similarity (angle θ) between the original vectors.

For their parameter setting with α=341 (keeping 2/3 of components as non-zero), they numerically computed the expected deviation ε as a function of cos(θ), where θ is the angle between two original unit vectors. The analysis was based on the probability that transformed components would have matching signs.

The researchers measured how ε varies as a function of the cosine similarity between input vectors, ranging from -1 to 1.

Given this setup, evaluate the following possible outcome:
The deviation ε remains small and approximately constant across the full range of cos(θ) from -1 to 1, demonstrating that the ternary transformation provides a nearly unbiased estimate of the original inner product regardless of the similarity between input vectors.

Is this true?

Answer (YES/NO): NO